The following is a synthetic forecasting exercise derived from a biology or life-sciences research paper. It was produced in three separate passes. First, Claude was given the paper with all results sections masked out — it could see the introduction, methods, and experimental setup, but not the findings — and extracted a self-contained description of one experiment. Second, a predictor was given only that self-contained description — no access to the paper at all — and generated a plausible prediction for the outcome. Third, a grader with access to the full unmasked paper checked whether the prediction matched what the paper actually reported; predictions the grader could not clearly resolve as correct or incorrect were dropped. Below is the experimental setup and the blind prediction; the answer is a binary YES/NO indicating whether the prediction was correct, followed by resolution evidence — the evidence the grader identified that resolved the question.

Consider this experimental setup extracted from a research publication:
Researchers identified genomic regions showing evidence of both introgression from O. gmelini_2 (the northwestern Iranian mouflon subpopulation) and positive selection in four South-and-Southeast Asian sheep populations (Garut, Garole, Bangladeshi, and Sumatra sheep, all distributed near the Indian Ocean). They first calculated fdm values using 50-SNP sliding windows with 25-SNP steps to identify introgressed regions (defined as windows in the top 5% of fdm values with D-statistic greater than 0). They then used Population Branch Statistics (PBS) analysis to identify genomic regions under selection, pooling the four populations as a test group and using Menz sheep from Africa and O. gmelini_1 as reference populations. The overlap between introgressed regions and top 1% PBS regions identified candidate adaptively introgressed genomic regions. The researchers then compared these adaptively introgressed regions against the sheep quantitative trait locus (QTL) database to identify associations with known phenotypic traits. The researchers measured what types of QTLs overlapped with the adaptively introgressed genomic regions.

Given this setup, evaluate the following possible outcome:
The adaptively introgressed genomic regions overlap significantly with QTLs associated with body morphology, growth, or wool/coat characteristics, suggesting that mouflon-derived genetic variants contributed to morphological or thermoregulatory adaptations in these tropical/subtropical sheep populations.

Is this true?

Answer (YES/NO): YES